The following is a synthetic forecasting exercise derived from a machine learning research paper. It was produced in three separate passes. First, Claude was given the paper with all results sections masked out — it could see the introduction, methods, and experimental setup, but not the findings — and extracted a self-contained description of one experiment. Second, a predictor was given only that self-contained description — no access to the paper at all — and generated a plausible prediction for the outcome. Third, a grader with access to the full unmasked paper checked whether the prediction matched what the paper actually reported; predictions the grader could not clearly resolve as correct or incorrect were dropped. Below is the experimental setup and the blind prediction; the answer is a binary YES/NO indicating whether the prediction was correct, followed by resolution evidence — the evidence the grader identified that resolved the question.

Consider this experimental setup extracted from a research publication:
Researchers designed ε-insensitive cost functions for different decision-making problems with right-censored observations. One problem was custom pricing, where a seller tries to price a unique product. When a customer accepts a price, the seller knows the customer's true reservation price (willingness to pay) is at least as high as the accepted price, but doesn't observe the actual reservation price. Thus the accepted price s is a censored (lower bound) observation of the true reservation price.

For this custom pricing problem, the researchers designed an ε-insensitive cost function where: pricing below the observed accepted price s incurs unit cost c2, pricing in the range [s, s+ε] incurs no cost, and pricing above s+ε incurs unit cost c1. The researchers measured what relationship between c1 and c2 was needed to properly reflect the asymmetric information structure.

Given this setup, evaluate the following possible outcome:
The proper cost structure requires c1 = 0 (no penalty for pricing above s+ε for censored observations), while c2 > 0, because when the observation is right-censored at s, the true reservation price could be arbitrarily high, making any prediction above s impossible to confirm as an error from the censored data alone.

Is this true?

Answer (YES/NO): NO